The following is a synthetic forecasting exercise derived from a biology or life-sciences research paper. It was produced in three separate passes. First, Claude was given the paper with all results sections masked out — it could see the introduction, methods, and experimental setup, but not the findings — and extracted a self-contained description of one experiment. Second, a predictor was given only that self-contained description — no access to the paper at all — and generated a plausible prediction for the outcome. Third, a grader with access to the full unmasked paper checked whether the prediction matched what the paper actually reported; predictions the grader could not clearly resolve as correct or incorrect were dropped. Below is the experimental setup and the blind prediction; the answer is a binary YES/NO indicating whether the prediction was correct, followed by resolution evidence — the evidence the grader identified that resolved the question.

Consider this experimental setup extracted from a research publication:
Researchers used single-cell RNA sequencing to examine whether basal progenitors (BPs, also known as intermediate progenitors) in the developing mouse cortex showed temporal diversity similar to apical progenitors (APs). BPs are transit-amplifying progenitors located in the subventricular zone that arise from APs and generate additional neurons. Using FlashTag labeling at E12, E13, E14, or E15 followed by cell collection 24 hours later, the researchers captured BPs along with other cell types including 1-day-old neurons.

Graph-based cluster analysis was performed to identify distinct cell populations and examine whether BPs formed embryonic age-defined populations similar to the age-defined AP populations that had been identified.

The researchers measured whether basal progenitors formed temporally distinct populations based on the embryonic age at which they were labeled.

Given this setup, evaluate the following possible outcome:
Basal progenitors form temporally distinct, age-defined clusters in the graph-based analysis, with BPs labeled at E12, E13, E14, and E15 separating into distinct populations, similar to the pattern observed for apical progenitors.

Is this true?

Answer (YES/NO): NO